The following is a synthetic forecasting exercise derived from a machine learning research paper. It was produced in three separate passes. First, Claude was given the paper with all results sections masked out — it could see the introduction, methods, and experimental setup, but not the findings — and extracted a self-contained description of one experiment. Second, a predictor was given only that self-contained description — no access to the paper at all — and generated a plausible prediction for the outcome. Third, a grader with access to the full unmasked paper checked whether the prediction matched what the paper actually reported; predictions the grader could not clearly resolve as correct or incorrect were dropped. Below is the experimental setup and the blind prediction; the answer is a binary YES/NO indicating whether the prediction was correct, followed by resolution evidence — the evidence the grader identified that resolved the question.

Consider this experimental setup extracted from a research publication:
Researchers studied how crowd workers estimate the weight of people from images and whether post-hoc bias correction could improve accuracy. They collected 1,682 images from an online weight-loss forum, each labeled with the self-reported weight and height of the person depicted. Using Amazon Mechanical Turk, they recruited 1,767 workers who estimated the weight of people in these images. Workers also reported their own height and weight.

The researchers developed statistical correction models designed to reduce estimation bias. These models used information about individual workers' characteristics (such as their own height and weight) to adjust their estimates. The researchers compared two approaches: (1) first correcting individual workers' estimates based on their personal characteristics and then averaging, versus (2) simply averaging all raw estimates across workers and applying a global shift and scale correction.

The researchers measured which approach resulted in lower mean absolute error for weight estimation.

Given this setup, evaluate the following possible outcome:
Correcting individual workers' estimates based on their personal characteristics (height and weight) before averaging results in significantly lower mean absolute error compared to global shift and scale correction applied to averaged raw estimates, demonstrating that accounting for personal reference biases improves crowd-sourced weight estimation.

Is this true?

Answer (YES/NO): NO